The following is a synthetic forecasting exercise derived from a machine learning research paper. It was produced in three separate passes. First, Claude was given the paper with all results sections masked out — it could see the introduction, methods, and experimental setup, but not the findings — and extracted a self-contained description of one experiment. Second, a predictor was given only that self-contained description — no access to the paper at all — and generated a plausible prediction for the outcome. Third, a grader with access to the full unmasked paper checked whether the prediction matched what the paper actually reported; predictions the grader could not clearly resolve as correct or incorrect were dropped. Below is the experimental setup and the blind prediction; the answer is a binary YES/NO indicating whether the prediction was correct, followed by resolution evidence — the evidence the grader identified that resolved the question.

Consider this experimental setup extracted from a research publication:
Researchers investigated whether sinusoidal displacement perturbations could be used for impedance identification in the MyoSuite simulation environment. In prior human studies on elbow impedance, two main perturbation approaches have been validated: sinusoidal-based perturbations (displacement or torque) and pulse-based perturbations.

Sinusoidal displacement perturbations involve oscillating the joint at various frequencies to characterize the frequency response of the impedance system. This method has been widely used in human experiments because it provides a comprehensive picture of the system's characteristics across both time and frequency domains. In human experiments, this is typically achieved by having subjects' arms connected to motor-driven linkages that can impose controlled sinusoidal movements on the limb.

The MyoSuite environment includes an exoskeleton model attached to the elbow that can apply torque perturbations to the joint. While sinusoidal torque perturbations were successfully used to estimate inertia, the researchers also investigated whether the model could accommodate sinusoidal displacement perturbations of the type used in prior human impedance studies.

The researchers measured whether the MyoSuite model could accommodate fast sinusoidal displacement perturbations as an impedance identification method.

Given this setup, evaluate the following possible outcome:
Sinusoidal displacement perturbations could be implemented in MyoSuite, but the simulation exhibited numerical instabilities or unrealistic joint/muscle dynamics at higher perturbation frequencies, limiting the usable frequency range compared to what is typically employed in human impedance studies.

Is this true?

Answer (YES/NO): NO